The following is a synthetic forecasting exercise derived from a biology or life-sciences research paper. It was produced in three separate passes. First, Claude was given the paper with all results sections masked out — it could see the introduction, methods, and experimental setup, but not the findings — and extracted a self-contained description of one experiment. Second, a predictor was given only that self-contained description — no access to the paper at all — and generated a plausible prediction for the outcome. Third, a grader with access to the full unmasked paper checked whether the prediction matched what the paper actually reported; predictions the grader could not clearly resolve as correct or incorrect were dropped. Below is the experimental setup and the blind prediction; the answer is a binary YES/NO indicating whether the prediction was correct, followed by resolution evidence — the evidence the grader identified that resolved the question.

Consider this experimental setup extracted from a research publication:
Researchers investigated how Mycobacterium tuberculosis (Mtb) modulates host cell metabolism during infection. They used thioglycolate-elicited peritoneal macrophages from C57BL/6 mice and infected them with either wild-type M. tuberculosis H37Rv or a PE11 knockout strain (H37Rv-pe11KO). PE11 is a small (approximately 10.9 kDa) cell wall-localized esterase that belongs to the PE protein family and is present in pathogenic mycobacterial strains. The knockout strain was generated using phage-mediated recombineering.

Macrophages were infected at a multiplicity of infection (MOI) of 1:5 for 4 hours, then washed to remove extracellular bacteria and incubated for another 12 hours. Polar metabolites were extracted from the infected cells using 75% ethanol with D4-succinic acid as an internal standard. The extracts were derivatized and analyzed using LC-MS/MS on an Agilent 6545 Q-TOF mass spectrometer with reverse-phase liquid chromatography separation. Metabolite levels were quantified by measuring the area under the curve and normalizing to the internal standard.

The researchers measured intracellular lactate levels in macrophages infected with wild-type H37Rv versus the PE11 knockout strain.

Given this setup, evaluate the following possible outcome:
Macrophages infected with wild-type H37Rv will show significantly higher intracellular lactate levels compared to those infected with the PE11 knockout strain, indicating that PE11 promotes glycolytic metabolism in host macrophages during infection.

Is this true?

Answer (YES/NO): NO